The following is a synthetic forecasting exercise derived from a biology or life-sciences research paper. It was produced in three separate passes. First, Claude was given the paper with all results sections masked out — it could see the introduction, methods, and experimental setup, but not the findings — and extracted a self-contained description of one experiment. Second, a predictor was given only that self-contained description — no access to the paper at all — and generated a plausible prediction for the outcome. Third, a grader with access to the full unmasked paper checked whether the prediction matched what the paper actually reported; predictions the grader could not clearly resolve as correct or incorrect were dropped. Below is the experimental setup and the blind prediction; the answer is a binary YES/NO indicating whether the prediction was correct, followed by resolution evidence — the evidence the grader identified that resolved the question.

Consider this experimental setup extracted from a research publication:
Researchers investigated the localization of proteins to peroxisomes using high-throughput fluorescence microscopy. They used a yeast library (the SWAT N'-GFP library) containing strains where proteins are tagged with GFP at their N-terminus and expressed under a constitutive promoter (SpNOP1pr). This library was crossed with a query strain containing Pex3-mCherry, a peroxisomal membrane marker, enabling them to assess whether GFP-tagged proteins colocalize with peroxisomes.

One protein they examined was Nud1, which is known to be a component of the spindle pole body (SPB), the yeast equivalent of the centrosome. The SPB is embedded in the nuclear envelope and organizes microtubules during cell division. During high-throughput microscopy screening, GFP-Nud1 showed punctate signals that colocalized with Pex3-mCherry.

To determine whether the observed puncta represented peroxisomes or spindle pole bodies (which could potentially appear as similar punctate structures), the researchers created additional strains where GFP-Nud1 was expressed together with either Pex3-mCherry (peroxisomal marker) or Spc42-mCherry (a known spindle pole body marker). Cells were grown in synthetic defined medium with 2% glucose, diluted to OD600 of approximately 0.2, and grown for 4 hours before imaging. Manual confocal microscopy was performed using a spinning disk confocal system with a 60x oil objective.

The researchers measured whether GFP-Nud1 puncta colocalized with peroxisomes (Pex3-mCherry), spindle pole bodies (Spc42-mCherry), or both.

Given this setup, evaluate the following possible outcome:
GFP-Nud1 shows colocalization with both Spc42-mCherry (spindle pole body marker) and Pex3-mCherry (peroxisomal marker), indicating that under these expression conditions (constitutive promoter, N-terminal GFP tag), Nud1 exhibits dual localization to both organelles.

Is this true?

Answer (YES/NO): YES